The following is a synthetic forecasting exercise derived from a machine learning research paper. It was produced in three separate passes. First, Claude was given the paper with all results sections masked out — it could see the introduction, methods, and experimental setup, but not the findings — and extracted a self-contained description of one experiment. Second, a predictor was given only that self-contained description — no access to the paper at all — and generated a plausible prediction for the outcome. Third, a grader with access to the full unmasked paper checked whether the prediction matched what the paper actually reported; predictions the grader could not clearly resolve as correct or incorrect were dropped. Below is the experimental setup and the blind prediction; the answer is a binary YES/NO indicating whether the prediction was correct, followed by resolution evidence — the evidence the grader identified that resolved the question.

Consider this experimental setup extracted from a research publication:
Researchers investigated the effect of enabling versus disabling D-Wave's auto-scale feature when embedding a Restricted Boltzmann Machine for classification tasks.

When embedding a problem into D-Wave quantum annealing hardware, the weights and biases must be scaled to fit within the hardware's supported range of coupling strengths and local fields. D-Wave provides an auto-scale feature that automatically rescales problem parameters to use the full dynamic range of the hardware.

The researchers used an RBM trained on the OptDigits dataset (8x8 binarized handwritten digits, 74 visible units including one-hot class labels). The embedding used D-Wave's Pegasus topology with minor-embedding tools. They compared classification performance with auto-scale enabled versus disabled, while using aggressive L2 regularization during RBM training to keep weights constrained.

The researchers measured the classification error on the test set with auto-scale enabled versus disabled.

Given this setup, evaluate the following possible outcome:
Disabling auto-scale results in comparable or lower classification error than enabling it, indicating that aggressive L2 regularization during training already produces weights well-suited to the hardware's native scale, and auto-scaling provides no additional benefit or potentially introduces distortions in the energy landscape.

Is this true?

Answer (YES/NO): YES